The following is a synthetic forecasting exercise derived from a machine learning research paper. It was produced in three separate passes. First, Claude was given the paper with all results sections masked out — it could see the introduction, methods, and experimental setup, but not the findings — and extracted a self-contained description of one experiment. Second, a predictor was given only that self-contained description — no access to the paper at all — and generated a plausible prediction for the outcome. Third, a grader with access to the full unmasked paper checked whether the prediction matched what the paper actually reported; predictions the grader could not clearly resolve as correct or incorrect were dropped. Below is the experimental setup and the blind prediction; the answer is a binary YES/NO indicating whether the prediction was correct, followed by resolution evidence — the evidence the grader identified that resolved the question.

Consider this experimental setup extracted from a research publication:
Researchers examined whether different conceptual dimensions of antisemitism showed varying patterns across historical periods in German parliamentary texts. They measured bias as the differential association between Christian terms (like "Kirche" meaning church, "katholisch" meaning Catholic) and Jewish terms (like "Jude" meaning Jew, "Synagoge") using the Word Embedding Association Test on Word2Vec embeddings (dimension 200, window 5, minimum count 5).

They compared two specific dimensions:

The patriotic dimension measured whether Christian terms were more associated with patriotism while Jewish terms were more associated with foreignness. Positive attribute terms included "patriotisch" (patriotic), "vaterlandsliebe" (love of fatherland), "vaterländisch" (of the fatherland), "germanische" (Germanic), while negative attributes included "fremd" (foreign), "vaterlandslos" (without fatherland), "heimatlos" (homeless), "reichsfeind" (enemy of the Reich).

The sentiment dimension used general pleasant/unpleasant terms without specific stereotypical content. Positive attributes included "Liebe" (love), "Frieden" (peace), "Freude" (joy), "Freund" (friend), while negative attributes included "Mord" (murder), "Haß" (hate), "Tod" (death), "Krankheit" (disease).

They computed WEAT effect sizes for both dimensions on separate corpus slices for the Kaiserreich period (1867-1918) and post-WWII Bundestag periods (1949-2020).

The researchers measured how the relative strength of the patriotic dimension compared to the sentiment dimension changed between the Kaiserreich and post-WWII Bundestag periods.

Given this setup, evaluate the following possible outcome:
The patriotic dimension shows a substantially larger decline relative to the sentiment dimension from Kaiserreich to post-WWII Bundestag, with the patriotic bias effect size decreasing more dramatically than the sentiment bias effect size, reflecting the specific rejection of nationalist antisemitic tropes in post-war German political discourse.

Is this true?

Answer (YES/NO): YES